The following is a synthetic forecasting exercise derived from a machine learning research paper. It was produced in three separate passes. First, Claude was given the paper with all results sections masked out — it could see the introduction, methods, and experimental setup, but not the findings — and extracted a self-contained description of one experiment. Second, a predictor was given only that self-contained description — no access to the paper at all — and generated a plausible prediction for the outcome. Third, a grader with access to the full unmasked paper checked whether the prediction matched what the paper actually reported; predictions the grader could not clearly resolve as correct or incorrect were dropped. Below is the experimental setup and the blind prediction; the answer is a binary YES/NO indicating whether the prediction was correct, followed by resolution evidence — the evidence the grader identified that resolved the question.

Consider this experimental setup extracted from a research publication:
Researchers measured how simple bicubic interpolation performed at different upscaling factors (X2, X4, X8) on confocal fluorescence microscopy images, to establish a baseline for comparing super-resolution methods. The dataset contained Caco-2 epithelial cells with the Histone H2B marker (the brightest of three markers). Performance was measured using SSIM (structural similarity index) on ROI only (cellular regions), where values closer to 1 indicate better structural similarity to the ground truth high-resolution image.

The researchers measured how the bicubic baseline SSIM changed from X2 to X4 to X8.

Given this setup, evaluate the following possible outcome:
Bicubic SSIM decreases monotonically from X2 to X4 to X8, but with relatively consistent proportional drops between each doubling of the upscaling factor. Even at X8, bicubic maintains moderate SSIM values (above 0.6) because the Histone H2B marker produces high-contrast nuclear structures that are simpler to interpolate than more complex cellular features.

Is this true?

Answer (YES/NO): NO